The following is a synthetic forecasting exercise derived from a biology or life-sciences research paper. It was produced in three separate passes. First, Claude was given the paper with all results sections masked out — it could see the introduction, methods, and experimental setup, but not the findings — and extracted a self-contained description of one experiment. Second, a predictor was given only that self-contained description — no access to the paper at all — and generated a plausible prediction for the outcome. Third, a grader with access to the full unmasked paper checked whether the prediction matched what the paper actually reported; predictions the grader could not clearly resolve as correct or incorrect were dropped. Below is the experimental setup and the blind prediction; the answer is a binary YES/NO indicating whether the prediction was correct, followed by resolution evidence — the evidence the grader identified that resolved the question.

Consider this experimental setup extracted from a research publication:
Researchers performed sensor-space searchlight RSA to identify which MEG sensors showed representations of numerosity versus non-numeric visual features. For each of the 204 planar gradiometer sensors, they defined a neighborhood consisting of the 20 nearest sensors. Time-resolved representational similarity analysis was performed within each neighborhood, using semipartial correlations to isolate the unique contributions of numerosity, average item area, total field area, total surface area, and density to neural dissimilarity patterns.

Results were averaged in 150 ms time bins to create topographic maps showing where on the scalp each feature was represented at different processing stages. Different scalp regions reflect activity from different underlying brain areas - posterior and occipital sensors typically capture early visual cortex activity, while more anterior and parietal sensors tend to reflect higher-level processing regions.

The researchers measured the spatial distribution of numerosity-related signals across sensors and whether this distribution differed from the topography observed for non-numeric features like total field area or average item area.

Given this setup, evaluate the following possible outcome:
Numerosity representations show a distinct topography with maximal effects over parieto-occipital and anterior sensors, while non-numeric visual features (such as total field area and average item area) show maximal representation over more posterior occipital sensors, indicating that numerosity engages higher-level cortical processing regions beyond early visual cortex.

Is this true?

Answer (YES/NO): NO